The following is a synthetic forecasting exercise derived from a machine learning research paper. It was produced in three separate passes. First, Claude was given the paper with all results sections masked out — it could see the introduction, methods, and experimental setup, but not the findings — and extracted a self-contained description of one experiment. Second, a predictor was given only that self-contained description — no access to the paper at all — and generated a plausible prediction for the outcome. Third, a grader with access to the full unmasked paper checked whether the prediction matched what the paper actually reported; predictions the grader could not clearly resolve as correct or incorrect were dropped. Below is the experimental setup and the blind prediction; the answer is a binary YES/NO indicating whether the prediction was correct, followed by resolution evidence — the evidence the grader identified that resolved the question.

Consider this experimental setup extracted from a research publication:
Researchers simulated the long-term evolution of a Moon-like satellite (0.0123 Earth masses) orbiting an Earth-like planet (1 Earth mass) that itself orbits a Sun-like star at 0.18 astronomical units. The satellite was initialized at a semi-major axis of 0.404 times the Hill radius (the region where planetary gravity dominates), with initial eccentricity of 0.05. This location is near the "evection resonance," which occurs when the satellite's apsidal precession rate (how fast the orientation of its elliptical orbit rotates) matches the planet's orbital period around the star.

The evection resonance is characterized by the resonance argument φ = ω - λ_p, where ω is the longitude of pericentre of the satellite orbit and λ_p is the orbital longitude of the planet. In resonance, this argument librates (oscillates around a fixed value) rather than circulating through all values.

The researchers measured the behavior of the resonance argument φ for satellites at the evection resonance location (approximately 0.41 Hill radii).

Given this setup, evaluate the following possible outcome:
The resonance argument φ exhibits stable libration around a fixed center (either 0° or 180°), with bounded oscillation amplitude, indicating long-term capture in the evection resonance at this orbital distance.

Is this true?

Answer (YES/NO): YES